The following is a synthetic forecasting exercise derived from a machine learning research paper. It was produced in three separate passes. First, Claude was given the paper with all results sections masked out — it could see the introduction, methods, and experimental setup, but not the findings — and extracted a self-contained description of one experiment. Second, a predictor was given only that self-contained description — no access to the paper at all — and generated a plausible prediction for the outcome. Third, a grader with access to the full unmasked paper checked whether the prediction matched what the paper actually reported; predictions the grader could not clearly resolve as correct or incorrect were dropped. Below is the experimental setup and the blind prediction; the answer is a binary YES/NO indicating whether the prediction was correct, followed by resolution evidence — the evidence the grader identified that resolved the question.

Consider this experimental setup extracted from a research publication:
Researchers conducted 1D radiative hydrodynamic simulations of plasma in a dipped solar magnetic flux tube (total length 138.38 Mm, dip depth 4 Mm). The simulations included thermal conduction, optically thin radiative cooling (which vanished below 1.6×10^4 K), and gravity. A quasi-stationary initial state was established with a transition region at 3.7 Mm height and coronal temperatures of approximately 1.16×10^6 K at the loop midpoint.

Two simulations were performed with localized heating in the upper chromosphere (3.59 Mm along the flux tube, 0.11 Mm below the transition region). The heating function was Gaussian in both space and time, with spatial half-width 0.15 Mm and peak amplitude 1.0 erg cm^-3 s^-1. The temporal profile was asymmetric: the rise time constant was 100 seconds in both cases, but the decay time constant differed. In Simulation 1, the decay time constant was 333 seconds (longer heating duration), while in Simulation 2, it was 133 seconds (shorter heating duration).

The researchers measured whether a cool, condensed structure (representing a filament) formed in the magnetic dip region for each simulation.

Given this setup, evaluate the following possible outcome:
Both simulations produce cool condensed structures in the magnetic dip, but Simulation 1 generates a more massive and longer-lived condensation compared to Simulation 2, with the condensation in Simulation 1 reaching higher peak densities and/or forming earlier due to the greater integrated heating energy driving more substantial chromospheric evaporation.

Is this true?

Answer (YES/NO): NO